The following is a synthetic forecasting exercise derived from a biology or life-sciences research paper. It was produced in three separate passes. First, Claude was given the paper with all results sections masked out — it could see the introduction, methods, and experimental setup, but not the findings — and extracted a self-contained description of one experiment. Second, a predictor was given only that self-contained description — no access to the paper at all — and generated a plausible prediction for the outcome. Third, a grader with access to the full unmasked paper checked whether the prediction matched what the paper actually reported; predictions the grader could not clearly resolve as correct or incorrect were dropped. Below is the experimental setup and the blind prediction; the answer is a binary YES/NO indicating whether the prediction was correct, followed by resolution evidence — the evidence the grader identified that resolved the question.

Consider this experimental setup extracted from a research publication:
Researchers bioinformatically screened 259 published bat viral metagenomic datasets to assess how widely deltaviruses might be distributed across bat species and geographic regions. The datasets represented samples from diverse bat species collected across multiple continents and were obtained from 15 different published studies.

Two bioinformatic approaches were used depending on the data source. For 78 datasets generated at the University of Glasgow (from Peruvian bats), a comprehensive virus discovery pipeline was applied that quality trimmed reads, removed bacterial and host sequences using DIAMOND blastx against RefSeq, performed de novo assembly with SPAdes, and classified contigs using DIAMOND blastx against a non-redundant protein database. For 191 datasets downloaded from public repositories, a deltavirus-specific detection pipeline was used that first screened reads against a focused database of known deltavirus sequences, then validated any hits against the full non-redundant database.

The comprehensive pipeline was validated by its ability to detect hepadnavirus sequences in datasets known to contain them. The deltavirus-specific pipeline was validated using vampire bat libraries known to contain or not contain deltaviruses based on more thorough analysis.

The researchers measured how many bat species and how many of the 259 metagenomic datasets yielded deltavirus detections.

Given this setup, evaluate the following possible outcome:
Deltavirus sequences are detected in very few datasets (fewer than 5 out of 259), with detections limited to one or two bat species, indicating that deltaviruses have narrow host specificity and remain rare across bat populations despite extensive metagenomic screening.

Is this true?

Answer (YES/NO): YES